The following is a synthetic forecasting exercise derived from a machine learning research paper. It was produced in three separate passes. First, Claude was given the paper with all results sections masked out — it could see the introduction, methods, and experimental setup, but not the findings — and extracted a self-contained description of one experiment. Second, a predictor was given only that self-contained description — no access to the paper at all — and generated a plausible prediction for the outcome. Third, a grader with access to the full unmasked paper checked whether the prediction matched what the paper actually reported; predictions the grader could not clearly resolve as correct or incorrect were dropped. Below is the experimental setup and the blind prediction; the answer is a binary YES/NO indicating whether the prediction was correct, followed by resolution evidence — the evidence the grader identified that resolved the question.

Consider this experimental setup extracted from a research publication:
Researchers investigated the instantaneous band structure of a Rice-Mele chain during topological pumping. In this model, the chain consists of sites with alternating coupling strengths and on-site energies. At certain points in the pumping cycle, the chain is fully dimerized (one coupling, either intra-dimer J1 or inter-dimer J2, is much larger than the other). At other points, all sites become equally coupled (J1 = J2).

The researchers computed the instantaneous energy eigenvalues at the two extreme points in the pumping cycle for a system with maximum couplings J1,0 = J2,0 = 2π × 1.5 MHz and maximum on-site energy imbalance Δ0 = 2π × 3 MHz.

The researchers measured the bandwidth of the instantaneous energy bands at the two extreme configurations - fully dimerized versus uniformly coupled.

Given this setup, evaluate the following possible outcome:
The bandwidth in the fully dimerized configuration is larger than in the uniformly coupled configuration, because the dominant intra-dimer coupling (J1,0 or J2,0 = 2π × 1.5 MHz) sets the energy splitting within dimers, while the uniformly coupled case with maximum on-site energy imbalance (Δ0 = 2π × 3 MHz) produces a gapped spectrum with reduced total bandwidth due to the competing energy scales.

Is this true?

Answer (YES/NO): NO